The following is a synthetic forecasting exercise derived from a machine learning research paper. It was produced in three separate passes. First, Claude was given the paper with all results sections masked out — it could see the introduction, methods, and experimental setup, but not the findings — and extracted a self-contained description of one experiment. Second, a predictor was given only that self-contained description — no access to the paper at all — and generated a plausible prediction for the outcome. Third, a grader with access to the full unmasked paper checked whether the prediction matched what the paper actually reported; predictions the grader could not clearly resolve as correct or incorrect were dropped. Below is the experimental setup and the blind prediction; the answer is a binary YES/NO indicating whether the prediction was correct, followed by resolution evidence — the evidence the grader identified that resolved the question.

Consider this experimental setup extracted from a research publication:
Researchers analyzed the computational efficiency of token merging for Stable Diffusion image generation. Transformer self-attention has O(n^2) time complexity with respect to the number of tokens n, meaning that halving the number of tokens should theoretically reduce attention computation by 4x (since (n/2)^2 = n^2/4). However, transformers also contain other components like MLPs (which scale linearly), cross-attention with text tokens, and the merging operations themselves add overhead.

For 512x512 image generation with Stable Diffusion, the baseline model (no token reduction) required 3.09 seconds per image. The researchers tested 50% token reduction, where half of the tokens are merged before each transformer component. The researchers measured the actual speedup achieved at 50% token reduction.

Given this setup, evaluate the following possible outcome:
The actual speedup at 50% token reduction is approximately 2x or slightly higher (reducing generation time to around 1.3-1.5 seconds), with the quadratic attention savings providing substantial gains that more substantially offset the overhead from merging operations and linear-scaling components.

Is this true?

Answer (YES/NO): NO